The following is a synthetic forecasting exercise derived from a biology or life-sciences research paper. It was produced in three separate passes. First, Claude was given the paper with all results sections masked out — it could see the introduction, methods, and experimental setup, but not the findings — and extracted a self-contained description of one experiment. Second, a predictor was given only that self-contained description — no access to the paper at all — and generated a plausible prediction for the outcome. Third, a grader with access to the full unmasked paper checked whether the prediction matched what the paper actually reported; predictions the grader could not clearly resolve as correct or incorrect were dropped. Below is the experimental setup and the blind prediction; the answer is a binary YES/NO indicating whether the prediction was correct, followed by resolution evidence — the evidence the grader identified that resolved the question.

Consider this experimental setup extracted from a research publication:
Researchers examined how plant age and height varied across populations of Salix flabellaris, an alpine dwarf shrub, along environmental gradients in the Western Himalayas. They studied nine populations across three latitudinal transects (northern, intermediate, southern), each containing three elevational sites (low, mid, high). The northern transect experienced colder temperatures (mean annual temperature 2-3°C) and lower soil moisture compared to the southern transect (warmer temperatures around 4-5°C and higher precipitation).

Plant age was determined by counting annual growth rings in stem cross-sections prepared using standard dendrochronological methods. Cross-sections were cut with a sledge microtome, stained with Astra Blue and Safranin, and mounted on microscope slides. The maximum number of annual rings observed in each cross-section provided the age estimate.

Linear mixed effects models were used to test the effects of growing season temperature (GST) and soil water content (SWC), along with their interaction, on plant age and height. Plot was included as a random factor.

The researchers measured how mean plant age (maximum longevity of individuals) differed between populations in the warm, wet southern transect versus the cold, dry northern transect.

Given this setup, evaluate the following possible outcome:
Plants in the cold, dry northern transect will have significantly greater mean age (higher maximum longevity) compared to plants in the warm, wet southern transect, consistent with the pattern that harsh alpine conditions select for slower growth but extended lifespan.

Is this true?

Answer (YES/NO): NO